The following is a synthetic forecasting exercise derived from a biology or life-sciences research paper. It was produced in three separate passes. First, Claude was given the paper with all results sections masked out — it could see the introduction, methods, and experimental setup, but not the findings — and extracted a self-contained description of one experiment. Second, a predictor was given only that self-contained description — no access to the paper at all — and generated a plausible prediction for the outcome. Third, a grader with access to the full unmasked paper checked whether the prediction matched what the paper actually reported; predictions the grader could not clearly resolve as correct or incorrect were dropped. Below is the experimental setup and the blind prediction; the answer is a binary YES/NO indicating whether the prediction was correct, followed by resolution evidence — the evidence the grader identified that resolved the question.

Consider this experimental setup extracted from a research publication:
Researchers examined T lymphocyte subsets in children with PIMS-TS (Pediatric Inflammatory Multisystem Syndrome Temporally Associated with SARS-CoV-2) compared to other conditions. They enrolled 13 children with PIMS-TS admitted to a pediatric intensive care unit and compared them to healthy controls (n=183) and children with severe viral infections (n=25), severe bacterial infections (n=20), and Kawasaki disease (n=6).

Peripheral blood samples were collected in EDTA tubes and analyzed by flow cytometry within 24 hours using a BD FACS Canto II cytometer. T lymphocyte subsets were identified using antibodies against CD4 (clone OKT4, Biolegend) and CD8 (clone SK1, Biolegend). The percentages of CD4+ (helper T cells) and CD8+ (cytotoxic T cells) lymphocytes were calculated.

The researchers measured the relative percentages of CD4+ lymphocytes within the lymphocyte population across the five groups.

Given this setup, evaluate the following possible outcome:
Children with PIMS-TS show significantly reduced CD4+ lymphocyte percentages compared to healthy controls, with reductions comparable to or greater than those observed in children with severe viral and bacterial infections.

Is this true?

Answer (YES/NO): NO